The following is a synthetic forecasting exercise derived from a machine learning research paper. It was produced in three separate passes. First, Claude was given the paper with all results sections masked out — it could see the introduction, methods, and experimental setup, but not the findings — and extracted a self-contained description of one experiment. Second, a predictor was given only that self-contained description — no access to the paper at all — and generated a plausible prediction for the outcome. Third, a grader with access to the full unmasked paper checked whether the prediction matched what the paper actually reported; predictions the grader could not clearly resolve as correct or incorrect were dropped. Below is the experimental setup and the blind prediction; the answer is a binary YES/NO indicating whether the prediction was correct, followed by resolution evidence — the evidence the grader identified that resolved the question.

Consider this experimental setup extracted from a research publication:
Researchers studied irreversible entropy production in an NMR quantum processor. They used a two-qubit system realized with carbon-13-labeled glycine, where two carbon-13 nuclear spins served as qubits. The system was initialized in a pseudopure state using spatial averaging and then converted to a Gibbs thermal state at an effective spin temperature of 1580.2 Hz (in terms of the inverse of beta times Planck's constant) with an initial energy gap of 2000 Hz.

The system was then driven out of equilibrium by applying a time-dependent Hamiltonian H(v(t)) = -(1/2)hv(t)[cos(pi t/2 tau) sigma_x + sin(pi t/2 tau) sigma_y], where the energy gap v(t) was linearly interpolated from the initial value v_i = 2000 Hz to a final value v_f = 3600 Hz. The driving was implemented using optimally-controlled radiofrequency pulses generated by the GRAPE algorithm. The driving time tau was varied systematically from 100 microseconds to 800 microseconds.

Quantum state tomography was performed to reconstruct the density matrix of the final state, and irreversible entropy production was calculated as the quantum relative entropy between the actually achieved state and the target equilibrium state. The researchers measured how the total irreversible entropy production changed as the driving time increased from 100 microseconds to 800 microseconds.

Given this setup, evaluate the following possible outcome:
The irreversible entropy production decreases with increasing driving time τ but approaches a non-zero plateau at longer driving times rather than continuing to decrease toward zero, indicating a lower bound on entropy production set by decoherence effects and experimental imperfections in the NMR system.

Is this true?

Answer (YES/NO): NO